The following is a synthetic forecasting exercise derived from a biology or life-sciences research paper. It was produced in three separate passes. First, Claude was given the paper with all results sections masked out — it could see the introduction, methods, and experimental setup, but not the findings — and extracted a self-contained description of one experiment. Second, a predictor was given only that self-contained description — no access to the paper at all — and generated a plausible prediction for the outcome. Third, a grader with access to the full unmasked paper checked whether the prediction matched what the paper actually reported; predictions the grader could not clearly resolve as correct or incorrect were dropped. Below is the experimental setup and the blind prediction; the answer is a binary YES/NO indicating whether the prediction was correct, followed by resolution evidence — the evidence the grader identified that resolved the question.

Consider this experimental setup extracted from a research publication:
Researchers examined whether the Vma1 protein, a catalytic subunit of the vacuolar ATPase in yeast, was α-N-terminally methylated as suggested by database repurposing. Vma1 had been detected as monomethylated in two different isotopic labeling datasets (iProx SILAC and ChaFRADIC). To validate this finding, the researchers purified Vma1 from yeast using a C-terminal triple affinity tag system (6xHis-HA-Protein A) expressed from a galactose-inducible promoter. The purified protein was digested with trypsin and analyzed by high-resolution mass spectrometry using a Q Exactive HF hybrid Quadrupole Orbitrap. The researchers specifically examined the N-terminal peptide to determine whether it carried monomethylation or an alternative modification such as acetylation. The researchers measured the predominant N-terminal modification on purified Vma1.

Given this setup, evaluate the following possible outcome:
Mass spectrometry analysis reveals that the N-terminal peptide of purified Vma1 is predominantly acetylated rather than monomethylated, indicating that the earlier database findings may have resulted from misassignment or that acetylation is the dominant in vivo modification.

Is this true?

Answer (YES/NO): YES